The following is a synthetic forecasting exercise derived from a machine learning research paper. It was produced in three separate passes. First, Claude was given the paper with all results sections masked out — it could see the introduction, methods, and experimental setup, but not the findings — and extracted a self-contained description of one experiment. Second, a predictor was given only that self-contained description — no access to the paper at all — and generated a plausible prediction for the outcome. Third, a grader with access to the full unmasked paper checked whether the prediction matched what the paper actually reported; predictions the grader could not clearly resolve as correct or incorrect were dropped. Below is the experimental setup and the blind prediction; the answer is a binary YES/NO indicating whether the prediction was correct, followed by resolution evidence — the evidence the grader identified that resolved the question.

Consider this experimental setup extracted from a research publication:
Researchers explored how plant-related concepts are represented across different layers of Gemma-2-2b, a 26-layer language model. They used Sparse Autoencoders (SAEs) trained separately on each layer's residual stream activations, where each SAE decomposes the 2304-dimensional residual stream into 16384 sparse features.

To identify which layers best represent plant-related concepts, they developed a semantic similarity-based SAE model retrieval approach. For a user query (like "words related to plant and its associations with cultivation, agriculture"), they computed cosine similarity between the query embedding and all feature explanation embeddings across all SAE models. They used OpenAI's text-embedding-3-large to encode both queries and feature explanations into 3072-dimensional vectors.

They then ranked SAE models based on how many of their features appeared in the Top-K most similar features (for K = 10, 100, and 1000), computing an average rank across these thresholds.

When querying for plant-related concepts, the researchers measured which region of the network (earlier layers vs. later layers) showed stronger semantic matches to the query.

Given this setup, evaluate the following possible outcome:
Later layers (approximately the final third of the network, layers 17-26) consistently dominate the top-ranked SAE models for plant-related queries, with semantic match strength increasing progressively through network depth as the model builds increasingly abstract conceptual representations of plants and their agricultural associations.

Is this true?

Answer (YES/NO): NO